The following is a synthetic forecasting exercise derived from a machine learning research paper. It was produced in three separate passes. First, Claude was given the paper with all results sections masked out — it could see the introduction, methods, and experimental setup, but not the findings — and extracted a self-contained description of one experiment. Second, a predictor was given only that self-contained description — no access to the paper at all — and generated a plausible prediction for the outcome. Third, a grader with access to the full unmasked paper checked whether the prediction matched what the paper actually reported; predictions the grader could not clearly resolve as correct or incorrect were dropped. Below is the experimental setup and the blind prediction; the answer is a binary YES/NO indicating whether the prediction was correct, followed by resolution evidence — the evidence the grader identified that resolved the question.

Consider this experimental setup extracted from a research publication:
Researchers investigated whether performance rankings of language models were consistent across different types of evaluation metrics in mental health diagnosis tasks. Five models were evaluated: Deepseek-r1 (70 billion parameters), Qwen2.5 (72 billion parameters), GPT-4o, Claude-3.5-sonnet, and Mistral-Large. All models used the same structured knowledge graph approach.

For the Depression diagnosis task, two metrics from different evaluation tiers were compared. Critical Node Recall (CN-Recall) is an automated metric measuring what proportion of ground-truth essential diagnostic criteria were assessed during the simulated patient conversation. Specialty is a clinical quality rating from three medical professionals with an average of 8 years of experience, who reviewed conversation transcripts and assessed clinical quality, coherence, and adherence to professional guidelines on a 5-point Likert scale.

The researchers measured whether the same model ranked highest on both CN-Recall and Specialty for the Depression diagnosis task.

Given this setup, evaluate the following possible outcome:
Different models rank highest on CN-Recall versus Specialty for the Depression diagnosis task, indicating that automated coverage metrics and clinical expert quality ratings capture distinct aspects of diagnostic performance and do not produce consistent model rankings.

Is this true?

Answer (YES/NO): YES